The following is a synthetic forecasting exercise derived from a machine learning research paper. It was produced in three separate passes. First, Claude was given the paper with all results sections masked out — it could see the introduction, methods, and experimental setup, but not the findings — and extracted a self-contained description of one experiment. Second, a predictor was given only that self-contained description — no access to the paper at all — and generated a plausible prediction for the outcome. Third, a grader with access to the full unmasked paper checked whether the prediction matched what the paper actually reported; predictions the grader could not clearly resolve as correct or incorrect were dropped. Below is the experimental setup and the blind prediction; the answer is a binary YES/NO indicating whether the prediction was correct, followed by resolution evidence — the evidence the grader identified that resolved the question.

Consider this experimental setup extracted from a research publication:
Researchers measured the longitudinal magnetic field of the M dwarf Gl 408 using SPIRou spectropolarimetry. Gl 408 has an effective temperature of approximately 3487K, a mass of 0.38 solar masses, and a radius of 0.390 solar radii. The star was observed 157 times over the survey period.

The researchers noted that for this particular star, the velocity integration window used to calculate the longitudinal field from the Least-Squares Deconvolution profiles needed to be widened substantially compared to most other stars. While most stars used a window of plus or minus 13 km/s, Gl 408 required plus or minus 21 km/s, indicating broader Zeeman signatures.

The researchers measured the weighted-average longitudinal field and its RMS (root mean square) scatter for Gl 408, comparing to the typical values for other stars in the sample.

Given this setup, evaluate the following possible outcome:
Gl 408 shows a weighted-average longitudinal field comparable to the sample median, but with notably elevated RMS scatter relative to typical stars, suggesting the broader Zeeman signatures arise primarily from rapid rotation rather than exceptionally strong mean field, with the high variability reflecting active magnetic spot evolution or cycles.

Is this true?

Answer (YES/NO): NO